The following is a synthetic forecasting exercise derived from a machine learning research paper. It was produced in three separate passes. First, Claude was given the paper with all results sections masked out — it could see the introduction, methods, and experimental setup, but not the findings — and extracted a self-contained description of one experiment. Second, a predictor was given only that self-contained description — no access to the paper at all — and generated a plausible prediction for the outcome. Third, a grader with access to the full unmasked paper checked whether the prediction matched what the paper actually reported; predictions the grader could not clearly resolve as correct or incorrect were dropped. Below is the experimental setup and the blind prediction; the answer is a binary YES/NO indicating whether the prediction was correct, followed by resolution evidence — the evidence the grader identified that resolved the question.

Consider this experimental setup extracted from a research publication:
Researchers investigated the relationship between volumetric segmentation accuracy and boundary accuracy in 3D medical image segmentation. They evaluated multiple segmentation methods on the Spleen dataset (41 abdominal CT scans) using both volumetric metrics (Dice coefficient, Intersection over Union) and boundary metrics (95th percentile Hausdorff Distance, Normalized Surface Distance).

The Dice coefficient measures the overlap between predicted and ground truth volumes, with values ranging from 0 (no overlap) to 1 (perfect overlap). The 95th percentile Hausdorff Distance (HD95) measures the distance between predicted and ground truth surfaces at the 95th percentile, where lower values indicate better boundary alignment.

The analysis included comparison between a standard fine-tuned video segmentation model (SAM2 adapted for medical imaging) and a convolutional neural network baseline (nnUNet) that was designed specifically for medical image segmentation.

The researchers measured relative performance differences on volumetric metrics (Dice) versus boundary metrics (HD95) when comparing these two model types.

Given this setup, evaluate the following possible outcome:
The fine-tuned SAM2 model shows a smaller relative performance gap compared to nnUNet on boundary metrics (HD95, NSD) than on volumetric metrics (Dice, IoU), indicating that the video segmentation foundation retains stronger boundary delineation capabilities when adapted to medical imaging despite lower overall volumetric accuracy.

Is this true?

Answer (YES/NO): NO